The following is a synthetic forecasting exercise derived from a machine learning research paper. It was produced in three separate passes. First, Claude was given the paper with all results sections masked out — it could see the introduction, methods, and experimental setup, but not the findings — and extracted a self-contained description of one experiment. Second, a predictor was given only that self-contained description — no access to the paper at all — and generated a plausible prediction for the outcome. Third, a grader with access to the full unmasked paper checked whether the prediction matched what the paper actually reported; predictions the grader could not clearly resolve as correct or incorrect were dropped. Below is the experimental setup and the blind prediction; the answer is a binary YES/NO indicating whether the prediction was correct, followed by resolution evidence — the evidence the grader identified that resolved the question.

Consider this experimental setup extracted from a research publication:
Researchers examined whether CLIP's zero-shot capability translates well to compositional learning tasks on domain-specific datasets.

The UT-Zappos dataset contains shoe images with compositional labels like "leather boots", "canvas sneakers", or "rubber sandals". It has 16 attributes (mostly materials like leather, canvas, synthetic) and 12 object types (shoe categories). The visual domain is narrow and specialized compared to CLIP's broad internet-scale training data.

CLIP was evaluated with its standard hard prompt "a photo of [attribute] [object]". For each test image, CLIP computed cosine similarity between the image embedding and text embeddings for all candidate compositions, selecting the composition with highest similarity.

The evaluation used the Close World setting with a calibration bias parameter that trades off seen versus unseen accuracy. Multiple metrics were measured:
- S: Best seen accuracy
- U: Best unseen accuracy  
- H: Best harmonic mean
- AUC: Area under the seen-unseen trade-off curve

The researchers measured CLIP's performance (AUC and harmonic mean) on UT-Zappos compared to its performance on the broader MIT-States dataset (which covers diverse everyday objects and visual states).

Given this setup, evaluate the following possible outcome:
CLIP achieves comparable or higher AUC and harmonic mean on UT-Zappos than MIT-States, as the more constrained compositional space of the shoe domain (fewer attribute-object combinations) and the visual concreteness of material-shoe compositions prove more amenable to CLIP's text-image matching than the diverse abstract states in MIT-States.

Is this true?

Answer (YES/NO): NO